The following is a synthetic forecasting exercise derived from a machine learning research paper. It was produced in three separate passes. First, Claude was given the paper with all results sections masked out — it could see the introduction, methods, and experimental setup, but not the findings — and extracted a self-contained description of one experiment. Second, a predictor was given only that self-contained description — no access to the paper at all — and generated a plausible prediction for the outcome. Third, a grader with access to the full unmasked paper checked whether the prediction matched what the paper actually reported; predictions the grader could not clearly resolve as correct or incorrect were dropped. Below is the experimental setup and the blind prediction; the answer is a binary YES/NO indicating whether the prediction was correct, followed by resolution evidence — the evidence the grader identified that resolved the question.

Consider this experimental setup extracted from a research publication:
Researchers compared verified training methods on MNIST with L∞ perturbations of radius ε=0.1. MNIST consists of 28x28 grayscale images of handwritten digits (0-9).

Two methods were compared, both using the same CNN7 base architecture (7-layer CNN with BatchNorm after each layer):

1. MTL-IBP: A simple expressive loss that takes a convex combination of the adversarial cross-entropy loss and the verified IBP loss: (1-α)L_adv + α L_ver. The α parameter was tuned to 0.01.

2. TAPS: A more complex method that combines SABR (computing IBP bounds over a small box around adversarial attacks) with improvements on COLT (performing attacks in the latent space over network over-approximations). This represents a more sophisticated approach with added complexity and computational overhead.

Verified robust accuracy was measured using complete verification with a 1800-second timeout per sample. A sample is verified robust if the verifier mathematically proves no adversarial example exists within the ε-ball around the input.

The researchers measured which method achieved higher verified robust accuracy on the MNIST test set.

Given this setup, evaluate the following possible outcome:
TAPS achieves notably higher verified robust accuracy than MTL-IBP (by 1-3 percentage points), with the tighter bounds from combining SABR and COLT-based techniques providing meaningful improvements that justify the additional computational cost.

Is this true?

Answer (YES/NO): NO